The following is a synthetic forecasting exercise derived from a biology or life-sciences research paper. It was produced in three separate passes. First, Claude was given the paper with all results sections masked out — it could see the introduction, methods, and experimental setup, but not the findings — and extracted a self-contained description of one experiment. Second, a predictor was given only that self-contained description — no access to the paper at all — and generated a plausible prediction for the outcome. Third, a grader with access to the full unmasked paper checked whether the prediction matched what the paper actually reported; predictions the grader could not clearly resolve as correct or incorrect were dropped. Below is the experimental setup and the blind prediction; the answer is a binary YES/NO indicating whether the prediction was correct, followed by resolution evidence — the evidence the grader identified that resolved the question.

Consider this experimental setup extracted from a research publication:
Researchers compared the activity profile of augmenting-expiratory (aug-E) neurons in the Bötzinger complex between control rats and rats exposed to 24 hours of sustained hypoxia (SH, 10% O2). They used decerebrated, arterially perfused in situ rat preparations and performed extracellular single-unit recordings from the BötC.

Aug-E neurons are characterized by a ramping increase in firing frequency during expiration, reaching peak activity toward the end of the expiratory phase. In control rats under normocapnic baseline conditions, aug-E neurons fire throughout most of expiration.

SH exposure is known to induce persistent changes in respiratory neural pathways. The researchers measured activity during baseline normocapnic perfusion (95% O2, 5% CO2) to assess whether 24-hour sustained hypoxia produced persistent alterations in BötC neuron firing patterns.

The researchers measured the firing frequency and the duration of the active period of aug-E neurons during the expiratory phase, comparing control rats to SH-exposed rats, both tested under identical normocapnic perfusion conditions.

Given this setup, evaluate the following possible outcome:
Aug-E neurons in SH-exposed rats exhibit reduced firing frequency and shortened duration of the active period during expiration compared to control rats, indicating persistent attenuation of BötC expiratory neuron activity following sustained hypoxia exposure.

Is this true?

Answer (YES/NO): NO